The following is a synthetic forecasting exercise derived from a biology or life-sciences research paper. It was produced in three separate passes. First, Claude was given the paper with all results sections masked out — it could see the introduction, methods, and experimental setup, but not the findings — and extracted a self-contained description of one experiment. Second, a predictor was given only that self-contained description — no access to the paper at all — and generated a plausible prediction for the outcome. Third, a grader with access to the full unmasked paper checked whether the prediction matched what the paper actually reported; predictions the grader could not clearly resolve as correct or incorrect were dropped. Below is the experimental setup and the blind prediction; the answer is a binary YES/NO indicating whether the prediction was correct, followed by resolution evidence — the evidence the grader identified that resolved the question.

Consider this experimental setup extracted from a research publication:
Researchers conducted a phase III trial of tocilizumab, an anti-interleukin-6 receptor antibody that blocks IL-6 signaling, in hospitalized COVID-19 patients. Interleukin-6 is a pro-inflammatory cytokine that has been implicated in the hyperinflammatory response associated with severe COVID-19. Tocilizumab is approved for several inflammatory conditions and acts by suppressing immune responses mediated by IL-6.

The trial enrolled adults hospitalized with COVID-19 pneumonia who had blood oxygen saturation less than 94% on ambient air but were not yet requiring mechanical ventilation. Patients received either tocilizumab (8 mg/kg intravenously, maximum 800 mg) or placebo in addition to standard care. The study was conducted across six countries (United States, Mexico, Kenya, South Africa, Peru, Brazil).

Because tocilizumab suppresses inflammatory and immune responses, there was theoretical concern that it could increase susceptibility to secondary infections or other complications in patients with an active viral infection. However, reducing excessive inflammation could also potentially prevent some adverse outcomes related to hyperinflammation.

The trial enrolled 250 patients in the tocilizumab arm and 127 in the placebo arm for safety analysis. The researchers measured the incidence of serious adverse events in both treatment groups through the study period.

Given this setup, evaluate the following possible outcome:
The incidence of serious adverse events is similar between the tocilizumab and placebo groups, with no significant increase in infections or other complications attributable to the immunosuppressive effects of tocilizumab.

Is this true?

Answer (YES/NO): YES